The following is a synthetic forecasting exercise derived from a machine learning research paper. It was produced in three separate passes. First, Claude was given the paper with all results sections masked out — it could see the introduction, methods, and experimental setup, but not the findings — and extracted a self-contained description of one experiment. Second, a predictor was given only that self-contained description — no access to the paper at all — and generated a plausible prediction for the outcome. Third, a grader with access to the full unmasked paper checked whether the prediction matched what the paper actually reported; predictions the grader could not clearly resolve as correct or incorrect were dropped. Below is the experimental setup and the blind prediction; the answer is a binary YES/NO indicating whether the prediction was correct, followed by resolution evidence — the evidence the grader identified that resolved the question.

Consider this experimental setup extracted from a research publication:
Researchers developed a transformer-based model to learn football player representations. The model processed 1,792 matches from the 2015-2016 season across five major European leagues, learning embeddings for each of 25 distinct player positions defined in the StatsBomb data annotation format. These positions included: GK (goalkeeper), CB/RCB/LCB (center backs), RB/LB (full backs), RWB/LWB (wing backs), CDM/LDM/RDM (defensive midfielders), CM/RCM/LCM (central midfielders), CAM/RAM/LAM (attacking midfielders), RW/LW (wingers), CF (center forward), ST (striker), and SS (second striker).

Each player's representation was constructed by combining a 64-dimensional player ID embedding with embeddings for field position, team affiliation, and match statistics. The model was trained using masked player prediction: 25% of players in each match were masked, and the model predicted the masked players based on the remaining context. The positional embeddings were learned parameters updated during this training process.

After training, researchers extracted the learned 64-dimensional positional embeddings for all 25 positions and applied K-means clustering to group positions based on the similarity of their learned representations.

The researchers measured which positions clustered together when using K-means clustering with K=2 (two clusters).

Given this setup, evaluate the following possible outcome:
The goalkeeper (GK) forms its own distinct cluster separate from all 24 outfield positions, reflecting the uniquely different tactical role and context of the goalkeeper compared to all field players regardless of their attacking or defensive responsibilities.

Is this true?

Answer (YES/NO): NO